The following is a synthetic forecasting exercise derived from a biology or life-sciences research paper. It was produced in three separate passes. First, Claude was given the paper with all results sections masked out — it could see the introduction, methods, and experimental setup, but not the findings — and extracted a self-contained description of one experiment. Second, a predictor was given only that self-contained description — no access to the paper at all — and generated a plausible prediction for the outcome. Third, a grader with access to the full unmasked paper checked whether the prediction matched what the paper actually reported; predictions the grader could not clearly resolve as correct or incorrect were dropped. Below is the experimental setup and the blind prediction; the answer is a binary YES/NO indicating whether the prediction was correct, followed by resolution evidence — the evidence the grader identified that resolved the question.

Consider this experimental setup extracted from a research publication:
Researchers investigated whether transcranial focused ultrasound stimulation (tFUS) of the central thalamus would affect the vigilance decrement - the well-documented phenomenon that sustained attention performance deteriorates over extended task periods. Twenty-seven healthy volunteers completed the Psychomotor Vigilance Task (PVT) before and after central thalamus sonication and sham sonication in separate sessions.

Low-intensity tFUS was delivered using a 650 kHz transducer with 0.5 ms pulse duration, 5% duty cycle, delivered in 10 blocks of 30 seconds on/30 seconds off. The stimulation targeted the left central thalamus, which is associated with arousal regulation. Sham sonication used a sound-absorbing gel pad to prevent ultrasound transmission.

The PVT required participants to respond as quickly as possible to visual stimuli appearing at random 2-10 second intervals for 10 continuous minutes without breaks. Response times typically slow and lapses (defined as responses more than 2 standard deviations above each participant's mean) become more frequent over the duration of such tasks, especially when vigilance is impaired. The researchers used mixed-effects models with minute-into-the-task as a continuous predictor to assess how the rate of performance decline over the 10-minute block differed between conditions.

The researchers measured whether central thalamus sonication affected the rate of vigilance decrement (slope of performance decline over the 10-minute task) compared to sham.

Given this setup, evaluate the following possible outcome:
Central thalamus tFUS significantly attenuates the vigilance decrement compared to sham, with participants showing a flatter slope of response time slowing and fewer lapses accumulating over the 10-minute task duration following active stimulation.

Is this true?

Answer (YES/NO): NO